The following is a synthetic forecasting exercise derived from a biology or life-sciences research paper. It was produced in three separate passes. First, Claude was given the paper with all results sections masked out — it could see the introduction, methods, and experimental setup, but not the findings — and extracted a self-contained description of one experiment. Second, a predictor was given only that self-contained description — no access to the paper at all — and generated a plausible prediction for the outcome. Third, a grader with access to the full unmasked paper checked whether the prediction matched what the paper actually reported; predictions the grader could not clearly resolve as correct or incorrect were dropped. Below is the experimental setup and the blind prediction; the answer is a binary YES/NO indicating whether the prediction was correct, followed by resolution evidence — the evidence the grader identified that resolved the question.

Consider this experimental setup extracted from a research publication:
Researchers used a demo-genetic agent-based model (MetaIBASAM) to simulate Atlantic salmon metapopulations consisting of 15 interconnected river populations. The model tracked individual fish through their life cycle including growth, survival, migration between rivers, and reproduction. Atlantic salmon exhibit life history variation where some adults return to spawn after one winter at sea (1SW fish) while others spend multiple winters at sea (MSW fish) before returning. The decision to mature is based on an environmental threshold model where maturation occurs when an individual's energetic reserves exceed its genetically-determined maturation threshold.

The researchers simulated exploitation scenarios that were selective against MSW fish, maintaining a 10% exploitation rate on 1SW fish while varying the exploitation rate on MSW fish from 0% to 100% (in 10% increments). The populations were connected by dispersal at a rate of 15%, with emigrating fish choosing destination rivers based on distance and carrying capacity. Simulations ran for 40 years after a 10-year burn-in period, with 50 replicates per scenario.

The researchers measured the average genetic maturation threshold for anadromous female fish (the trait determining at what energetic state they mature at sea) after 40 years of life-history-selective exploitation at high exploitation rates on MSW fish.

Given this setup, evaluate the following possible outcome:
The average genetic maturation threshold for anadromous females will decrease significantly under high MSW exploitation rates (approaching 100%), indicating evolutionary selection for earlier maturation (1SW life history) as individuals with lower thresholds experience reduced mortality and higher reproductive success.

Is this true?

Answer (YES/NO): YES